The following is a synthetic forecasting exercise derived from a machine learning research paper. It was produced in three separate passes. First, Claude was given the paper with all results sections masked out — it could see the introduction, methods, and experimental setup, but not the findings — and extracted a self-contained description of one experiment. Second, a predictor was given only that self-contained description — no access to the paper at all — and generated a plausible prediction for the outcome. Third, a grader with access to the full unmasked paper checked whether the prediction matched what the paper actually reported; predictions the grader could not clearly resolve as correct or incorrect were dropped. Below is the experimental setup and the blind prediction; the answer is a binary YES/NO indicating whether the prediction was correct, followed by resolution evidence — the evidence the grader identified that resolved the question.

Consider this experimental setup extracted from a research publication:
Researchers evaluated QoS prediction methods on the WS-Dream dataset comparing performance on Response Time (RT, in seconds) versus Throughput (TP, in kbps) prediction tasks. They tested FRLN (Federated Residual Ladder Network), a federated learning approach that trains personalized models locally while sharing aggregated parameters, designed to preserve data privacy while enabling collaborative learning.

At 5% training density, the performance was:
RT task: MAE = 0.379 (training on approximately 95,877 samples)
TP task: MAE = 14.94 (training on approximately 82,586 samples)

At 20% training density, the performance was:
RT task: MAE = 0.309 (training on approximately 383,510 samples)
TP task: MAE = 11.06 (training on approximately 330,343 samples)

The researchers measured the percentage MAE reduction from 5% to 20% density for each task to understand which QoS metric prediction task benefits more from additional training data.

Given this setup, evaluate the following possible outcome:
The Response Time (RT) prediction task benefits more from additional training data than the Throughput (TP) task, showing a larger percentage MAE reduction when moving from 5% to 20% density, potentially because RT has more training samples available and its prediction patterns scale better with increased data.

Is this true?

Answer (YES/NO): NO